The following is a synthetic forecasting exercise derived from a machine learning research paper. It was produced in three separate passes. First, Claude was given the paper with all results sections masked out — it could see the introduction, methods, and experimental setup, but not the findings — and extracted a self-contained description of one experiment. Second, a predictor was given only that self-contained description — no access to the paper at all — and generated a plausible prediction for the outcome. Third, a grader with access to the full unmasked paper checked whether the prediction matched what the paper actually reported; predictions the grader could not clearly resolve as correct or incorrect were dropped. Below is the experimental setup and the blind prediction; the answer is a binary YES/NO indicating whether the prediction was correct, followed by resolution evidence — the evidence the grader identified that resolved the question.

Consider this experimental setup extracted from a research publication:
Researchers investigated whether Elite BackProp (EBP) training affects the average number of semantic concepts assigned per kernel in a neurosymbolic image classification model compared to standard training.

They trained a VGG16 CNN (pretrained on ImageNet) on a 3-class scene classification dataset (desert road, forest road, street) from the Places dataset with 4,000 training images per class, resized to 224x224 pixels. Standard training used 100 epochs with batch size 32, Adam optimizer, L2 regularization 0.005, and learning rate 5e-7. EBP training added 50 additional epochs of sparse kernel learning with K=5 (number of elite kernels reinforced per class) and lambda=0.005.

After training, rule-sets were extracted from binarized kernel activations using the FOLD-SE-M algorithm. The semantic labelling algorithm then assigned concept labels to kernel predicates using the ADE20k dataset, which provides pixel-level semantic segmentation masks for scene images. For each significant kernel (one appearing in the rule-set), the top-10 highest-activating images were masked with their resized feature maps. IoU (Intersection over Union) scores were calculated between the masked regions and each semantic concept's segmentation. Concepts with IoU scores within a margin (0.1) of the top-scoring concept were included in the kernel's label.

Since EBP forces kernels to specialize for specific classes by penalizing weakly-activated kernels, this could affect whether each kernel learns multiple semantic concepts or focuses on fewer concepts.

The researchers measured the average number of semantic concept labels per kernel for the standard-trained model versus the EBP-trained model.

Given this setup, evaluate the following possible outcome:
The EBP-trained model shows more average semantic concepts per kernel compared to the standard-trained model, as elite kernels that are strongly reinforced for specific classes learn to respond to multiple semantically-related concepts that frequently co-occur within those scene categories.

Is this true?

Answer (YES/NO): NO